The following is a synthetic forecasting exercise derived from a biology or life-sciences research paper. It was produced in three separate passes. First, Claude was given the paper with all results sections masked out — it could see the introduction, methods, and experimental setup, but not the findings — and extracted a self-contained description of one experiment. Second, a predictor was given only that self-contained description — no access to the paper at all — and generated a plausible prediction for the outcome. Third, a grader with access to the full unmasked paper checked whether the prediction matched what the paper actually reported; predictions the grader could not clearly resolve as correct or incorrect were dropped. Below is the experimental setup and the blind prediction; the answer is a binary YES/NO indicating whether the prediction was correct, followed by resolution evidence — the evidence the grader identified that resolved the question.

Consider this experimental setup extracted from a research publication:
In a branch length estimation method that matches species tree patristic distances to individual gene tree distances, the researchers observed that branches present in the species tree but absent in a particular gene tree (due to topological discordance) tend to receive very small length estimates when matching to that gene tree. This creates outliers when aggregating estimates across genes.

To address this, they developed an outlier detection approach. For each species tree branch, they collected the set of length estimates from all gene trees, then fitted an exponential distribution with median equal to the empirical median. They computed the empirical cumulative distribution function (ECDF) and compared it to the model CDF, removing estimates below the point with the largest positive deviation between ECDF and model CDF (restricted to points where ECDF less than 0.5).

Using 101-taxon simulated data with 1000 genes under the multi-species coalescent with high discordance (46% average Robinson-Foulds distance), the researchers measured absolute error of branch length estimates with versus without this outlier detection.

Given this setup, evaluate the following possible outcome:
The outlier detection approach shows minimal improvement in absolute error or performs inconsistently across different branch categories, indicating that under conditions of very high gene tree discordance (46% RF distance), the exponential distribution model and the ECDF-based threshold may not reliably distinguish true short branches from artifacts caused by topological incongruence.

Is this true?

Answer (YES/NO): NO